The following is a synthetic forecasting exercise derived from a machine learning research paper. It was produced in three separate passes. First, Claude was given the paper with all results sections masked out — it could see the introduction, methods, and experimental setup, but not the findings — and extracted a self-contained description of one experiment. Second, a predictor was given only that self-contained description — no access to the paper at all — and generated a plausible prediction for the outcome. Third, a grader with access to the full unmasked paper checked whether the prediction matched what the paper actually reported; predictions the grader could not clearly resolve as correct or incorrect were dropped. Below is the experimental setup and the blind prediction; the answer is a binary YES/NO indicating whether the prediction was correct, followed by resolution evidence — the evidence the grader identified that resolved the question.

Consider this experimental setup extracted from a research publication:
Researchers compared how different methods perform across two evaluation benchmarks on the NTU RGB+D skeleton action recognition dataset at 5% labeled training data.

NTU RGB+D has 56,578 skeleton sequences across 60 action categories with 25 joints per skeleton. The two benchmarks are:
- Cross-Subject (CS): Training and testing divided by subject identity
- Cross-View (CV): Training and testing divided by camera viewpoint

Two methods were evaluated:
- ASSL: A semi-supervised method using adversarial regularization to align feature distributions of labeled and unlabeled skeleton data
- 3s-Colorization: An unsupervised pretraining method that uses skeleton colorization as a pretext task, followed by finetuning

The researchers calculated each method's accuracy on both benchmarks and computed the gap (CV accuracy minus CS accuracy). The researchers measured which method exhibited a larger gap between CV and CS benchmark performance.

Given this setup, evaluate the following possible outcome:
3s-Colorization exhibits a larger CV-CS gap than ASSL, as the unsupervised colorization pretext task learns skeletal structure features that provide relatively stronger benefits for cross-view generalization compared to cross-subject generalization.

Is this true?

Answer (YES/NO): NO